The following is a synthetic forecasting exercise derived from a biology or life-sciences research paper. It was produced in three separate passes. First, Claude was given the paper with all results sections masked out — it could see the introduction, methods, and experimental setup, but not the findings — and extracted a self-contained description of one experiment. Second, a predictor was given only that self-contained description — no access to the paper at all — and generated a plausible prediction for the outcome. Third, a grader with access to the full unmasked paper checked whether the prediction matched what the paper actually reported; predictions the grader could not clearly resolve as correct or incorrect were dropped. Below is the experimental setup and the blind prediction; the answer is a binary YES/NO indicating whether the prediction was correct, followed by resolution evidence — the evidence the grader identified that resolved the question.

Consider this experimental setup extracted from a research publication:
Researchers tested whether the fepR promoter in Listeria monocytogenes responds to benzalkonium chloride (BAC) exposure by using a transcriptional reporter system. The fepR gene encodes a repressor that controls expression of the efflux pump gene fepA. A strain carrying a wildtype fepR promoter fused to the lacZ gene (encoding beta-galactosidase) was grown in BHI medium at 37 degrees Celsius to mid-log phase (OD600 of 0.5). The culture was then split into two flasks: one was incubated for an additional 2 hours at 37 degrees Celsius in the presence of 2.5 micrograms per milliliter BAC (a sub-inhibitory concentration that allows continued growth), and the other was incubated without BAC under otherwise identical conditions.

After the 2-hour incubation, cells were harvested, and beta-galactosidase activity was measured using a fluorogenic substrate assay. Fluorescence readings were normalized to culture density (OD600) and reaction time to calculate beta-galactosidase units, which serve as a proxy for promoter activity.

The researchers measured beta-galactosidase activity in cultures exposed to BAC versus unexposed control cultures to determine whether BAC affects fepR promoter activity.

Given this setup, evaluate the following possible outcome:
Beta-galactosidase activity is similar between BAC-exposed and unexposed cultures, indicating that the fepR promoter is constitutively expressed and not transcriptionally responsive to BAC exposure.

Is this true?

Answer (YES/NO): NO